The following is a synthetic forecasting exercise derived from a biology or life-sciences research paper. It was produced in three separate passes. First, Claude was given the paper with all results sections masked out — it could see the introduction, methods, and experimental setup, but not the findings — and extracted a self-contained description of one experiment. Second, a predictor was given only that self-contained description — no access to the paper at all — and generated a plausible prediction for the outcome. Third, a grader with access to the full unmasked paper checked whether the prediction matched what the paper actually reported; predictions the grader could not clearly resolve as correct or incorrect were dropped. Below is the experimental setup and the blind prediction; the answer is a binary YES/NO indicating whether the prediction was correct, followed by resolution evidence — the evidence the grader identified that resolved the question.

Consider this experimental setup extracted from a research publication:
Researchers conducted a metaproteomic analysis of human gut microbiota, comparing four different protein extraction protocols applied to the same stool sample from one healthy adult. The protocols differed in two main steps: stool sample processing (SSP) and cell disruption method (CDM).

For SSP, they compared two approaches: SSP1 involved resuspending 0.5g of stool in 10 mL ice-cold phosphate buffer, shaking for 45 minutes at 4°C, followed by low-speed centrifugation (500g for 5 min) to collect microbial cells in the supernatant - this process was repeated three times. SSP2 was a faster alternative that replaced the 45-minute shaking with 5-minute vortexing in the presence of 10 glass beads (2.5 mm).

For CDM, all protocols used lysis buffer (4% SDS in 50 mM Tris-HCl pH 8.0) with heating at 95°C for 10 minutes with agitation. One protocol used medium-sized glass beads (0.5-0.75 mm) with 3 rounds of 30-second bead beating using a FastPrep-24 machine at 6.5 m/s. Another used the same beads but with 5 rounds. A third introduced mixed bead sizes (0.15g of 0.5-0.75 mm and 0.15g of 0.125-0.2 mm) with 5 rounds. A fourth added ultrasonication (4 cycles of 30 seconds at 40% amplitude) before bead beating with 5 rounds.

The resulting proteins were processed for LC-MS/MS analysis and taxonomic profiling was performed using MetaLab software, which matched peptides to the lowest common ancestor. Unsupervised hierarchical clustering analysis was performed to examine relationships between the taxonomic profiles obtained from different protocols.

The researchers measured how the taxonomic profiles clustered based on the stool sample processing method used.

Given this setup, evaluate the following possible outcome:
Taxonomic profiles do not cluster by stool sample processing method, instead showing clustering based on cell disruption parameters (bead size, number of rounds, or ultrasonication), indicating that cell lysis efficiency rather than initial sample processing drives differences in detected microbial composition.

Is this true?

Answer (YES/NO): NO